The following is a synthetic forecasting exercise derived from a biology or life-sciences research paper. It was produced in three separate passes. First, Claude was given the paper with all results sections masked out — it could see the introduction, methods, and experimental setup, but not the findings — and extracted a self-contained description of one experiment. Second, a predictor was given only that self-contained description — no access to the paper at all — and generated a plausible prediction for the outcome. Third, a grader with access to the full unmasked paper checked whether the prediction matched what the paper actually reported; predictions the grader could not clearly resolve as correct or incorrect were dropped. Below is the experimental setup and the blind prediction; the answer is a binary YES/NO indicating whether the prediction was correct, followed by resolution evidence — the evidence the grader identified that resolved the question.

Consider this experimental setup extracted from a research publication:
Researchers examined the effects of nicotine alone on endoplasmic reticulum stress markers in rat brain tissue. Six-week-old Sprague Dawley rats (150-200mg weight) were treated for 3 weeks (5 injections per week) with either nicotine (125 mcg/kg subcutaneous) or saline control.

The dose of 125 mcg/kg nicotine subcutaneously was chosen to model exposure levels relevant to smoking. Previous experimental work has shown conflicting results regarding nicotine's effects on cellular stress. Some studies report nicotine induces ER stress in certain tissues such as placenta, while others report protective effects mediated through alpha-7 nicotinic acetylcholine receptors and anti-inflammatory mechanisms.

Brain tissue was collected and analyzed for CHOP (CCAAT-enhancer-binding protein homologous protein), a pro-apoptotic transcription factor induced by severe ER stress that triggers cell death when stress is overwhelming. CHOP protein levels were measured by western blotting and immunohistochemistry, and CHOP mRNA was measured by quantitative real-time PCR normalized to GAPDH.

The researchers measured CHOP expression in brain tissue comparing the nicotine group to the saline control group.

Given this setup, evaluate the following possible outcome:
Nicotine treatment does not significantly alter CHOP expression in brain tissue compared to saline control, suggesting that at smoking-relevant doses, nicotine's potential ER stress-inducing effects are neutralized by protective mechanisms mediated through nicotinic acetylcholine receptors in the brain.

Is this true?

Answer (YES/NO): NO